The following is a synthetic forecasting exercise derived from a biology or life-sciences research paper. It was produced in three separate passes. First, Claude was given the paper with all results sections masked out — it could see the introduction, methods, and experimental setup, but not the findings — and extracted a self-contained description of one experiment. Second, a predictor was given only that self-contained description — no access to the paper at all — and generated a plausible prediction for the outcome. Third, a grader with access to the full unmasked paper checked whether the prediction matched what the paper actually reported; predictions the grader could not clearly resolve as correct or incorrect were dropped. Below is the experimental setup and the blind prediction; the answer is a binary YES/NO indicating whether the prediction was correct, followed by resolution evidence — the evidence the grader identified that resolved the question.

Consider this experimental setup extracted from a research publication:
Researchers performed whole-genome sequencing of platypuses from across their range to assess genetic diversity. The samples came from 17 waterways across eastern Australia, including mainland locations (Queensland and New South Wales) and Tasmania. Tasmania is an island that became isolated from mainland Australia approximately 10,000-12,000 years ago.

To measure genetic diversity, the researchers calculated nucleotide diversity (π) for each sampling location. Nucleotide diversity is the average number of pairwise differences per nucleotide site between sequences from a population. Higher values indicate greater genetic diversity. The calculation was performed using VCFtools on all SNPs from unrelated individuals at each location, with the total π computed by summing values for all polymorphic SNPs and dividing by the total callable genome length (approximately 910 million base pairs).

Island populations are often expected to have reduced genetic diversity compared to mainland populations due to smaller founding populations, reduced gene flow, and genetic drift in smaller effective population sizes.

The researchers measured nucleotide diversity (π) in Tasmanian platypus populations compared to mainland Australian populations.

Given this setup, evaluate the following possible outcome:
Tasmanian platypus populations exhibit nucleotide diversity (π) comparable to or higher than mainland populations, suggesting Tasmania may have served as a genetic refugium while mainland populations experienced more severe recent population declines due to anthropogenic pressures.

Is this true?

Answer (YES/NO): NO